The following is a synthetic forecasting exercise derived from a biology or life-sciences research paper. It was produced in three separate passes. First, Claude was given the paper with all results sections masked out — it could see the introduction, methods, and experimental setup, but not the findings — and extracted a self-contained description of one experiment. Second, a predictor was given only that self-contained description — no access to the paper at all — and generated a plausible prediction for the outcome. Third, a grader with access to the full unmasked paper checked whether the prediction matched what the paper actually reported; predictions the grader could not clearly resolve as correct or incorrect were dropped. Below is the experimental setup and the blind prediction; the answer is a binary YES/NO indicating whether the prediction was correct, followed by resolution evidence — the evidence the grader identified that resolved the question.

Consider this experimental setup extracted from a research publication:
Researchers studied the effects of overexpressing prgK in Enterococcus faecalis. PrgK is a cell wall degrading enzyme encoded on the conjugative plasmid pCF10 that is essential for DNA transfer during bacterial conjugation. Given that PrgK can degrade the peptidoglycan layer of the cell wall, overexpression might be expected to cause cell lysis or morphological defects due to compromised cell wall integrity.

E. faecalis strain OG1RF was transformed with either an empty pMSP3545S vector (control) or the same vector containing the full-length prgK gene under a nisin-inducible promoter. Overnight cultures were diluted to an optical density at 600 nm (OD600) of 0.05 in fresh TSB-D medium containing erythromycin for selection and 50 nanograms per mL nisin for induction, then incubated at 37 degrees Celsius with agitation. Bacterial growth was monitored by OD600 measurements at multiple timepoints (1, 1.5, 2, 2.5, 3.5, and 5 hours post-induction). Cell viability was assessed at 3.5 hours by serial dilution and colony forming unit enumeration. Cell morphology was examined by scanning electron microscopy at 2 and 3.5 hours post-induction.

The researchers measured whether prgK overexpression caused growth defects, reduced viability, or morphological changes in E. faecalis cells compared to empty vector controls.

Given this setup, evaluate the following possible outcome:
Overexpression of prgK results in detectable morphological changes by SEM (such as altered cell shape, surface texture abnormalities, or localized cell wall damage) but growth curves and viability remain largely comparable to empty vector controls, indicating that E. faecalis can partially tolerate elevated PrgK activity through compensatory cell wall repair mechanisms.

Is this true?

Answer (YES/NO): NO